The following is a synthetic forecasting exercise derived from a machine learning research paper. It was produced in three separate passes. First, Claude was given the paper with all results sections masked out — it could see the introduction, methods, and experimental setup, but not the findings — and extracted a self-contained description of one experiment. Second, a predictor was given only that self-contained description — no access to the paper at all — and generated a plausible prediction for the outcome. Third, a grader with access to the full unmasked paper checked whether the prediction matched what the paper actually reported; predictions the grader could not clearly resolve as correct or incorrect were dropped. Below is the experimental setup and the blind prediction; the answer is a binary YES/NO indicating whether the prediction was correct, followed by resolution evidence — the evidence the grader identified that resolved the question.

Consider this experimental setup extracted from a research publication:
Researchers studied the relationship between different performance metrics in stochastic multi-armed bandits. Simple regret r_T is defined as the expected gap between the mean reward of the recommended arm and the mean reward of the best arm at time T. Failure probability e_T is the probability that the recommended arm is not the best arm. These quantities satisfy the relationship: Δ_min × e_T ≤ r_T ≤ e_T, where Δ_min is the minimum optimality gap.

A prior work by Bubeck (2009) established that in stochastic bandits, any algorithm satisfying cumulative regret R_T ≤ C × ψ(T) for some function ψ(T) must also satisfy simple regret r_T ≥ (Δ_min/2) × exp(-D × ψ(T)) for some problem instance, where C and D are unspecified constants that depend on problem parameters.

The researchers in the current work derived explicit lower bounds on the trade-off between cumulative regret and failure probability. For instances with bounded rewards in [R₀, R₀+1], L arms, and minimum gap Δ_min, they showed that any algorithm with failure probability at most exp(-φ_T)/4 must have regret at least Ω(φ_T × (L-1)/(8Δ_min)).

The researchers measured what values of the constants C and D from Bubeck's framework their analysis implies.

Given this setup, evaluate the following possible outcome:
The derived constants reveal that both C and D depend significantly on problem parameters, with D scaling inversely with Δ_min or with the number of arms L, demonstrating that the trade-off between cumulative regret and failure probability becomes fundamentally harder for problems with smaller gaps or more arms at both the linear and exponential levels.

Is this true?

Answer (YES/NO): NO